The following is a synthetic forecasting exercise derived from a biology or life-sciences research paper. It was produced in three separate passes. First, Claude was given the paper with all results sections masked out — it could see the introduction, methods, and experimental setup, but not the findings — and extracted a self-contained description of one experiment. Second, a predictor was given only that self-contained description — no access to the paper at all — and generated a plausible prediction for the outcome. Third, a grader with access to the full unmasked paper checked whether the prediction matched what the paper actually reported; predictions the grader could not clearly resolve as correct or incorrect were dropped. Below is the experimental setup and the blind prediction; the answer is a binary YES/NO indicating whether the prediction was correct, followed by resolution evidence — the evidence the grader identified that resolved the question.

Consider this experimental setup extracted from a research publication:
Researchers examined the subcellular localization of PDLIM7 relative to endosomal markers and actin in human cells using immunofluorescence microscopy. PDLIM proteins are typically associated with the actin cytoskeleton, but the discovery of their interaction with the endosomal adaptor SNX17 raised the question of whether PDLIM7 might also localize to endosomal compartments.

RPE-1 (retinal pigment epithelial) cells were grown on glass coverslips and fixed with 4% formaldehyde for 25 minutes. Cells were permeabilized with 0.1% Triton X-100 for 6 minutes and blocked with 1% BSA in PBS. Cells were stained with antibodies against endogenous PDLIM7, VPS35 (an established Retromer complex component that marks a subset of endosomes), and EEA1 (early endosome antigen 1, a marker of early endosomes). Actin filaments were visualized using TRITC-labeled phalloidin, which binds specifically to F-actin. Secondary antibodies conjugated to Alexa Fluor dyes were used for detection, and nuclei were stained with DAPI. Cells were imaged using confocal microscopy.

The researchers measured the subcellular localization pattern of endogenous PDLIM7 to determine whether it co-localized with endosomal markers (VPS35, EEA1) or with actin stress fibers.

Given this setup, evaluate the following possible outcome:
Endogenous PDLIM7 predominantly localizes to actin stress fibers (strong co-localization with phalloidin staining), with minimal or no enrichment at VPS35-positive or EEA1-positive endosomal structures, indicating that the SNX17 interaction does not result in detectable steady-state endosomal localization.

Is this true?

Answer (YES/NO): YES